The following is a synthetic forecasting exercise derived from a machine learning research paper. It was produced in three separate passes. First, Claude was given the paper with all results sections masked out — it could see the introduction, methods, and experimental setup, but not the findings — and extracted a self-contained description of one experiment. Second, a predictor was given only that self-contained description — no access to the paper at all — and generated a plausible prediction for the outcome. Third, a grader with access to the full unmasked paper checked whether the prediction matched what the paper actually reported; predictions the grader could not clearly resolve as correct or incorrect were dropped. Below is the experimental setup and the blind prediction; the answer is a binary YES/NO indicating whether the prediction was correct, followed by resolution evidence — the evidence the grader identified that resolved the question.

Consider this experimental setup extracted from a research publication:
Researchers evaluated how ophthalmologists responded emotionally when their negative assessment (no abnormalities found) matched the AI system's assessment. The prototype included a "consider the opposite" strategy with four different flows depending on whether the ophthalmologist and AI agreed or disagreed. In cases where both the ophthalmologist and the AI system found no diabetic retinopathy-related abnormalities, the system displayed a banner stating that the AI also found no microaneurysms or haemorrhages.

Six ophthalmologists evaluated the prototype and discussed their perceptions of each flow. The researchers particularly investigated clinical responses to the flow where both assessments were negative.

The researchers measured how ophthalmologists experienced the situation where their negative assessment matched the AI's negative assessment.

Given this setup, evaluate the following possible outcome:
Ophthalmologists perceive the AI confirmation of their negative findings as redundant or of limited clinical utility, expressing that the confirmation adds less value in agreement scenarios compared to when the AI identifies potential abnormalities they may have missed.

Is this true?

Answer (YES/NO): NO